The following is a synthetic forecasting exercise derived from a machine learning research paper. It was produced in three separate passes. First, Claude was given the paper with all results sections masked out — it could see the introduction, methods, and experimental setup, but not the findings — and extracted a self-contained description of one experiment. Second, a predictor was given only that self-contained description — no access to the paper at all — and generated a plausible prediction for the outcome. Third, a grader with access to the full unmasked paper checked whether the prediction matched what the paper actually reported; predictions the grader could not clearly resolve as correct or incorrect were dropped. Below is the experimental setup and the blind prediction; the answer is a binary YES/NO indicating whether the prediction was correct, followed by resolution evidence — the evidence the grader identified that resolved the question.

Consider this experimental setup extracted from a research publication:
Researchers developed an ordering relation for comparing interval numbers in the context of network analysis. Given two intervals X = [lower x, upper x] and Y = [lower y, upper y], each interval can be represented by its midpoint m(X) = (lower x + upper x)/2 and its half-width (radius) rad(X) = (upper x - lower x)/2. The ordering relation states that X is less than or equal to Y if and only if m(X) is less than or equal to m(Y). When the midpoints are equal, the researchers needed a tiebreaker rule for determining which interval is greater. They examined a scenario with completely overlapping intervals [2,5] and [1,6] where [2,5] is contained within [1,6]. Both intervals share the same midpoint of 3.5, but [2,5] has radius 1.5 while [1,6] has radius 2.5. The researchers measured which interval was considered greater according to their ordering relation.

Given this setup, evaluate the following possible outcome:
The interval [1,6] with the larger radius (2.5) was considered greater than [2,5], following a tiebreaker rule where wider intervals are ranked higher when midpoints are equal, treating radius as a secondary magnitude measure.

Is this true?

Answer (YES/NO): YES